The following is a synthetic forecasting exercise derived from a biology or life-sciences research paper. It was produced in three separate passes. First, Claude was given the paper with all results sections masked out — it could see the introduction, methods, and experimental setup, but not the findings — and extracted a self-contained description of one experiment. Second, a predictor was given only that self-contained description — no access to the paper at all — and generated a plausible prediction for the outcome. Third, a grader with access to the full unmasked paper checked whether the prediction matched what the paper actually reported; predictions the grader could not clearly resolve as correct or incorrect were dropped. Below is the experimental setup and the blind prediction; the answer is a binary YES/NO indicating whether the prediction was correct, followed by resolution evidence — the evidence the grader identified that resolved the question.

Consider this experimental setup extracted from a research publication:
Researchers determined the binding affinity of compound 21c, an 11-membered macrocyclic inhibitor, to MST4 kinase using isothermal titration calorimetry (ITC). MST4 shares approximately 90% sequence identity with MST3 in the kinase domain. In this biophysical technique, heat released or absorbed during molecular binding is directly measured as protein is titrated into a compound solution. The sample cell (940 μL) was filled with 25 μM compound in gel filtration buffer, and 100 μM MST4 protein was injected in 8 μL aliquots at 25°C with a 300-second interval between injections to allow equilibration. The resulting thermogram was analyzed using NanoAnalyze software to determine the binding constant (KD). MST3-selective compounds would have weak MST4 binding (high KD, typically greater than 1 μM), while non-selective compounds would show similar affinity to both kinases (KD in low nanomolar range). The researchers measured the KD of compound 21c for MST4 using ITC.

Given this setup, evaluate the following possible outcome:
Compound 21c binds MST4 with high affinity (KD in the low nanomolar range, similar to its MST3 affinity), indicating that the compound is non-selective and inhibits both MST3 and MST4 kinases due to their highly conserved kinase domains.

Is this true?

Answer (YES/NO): NO